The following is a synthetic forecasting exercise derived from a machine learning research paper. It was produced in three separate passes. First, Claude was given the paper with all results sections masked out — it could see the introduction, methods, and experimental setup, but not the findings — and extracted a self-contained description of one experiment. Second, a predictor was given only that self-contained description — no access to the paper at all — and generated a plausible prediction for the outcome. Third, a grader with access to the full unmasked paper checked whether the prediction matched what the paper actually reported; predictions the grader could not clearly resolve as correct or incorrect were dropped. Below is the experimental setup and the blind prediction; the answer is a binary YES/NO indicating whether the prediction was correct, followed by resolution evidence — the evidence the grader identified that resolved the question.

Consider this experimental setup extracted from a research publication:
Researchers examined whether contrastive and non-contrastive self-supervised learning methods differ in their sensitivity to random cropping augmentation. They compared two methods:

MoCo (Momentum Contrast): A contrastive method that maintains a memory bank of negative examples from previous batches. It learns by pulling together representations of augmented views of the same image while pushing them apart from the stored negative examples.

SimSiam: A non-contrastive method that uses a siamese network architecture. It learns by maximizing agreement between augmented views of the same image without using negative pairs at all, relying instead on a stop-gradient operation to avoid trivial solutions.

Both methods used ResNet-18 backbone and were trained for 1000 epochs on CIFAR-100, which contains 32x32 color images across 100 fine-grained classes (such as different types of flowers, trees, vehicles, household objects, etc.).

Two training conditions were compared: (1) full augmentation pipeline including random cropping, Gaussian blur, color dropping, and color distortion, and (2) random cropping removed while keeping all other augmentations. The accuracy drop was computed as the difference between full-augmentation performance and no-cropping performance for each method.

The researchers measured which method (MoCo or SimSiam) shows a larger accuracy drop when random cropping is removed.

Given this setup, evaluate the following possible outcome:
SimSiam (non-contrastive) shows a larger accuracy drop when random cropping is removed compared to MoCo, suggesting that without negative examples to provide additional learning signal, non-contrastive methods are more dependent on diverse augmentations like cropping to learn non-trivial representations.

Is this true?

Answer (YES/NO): YES